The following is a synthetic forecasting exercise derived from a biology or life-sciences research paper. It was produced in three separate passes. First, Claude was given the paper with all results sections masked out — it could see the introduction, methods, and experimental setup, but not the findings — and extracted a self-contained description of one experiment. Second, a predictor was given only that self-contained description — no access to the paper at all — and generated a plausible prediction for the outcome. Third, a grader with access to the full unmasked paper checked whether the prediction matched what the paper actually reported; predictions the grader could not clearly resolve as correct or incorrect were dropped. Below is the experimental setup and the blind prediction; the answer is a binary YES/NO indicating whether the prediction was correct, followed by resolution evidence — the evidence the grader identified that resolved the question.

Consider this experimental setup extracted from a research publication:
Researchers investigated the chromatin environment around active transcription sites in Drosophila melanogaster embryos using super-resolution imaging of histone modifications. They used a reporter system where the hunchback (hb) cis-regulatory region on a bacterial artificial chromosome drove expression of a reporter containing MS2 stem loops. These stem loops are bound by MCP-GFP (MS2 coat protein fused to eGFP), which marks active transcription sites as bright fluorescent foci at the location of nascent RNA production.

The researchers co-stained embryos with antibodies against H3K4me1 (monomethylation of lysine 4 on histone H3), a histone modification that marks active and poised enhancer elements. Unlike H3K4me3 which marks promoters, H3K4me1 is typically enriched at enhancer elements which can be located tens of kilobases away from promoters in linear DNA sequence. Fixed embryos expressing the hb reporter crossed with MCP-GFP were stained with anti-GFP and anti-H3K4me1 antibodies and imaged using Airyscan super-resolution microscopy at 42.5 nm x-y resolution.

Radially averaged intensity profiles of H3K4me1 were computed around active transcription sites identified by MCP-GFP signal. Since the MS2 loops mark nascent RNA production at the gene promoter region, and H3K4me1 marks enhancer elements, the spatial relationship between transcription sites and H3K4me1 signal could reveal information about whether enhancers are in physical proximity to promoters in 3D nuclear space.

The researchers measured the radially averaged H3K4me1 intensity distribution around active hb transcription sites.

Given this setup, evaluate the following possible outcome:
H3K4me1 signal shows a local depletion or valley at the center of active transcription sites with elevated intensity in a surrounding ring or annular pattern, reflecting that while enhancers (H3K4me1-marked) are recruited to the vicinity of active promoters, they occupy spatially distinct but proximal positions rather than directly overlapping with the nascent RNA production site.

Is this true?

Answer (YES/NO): YES